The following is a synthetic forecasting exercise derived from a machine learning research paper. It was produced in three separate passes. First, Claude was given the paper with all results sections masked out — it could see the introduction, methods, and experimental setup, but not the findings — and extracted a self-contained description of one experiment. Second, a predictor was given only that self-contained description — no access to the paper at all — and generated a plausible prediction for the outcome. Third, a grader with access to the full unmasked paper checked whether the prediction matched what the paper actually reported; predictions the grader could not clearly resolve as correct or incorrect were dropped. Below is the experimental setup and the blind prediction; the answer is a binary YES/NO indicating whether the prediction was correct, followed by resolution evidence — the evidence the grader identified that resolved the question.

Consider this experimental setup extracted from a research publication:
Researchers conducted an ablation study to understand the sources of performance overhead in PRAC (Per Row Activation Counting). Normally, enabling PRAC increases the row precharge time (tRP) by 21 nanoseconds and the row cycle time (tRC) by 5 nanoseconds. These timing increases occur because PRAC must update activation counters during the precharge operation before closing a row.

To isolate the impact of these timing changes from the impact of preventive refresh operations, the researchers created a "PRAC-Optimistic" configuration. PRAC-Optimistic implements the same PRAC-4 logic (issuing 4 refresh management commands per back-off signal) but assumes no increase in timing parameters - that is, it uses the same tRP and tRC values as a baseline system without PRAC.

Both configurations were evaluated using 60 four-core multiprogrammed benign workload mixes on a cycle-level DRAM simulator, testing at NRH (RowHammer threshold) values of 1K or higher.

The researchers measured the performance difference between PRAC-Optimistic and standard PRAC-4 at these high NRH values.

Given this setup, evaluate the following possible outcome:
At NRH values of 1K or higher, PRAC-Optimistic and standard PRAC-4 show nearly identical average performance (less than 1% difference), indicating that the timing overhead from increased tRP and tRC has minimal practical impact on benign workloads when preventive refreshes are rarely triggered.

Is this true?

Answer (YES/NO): NO